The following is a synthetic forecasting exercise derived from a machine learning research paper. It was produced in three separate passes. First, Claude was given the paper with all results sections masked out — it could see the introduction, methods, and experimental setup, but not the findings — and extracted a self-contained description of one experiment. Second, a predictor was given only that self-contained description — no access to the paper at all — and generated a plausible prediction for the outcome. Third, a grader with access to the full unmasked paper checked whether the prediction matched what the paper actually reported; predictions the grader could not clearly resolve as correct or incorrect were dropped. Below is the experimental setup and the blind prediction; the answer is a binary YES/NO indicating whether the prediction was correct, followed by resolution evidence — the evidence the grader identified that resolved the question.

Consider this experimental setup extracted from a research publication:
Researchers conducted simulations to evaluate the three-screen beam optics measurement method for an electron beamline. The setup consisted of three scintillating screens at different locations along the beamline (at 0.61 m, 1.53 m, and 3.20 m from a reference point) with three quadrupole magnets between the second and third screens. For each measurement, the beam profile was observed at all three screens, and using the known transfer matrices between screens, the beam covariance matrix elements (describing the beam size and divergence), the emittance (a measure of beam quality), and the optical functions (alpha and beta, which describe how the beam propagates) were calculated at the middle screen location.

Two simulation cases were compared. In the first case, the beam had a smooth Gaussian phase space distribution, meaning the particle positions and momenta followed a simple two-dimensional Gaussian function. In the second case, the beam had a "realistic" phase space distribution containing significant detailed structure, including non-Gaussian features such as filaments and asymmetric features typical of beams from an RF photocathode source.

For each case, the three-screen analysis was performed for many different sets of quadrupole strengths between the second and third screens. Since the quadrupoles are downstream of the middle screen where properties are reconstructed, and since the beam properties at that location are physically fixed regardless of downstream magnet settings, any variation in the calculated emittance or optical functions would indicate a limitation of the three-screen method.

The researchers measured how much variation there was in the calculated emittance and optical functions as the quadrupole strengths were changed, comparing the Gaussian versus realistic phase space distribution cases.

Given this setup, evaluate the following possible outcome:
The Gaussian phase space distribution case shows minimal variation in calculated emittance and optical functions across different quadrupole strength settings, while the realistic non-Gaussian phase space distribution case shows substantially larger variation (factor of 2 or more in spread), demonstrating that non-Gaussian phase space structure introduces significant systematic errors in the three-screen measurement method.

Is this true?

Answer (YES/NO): YES